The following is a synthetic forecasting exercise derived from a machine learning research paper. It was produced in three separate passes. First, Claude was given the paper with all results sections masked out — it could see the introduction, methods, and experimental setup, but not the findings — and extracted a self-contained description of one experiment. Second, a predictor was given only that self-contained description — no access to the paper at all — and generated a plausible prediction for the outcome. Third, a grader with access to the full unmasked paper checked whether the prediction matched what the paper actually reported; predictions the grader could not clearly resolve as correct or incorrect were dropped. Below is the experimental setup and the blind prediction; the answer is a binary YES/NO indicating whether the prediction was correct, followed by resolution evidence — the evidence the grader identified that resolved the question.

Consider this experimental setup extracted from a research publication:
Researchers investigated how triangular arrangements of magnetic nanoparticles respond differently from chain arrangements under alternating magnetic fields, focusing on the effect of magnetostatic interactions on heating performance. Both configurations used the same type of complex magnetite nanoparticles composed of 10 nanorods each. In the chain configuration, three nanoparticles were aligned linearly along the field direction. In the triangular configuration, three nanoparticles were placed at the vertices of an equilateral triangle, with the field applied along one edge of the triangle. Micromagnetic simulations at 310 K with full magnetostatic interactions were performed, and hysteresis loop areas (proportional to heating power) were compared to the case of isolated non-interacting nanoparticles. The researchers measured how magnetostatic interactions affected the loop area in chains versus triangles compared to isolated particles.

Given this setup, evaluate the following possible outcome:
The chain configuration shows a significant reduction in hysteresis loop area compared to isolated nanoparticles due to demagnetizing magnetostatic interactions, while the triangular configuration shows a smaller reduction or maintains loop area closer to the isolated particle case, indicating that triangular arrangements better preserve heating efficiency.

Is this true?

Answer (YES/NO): NO